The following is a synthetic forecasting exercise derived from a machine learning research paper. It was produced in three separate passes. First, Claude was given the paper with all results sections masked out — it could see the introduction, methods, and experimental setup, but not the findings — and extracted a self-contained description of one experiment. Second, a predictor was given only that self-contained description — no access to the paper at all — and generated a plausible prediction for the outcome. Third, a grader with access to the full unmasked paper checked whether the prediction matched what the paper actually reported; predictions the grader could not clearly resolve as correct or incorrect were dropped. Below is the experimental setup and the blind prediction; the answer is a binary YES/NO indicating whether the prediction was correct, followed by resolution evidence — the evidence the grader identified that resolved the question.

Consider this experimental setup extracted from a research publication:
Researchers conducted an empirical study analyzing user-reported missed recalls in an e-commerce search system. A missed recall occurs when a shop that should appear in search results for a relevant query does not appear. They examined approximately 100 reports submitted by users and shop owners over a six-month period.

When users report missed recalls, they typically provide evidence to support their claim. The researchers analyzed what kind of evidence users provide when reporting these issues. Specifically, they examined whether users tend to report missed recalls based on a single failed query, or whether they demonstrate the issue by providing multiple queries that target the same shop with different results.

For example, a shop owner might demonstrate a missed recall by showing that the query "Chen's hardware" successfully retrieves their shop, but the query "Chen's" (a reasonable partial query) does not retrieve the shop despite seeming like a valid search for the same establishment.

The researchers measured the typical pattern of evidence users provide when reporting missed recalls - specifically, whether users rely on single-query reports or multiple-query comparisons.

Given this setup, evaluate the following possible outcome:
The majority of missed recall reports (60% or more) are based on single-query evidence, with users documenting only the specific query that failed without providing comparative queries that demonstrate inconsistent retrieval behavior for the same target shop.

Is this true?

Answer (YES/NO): NO